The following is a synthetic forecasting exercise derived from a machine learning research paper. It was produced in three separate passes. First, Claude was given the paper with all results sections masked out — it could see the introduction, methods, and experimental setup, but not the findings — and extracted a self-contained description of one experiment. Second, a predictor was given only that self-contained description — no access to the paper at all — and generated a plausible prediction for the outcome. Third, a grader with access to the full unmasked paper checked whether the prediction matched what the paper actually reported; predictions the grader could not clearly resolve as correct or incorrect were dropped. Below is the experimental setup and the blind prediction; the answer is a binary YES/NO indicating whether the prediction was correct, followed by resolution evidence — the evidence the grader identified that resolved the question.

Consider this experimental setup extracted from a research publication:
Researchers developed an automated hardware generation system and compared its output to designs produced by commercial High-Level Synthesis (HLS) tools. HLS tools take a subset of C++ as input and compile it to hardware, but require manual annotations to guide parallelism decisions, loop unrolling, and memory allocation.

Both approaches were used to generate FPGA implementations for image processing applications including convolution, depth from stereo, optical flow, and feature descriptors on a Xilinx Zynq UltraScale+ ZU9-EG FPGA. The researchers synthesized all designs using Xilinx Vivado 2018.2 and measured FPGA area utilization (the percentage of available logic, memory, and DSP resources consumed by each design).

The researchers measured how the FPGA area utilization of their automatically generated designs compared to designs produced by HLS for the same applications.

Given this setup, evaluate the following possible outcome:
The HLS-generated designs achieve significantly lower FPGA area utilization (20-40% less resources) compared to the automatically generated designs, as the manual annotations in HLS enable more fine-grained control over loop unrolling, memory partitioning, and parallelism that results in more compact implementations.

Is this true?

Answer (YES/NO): NO